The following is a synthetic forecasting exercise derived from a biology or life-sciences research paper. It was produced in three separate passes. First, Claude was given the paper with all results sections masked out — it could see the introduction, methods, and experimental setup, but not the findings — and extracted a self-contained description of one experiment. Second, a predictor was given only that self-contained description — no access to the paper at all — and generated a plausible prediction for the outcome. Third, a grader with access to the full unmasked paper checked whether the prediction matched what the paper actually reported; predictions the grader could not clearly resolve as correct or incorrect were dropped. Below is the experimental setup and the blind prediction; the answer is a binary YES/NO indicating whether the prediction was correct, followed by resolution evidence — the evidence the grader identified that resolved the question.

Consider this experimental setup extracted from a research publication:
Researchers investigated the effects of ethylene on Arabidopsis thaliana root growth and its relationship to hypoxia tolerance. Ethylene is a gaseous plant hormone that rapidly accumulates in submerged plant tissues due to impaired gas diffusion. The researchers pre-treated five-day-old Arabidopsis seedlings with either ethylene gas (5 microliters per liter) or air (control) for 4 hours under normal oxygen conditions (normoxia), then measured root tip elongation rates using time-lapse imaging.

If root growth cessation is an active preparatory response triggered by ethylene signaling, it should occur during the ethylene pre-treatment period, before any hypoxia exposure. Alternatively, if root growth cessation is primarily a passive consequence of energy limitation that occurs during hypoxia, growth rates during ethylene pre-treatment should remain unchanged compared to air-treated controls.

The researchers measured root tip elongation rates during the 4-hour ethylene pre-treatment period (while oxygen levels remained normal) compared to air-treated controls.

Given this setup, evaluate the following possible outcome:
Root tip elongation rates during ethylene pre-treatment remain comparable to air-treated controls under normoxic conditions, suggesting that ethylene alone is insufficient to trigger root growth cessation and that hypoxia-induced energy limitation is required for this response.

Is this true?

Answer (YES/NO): NO